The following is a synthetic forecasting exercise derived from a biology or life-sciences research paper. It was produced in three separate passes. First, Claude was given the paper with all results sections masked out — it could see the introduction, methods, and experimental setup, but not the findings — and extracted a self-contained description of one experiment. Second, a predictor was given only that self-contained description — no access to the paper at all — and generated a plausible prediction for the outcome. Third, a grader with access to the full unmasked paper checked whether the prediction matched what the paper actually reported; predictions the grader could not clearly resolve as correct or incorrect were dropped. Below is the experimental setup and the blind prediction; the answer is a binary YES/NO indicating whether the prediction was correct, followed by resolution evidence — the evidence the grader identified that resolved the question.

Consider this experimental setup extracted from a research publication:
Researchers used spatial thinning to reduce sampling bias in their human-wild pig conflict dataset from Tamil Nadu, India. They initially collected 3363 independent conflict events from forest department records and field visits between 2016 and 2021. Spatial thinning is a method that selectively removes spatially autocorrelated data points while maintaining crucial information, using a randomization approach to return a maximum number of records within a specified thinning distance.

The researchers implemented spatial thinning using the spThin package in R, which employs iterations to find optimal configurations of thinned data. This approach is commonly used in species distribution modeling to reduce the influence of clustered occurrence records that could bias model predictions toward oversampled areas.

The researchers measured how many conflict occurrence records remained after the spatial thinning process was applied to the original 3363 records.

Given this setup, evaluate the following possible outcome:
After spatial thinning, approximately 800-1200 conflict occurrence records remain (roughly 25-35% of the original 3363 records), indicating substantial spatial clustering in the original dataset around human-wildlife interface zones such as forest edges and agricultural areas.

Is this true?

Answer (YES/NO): YES